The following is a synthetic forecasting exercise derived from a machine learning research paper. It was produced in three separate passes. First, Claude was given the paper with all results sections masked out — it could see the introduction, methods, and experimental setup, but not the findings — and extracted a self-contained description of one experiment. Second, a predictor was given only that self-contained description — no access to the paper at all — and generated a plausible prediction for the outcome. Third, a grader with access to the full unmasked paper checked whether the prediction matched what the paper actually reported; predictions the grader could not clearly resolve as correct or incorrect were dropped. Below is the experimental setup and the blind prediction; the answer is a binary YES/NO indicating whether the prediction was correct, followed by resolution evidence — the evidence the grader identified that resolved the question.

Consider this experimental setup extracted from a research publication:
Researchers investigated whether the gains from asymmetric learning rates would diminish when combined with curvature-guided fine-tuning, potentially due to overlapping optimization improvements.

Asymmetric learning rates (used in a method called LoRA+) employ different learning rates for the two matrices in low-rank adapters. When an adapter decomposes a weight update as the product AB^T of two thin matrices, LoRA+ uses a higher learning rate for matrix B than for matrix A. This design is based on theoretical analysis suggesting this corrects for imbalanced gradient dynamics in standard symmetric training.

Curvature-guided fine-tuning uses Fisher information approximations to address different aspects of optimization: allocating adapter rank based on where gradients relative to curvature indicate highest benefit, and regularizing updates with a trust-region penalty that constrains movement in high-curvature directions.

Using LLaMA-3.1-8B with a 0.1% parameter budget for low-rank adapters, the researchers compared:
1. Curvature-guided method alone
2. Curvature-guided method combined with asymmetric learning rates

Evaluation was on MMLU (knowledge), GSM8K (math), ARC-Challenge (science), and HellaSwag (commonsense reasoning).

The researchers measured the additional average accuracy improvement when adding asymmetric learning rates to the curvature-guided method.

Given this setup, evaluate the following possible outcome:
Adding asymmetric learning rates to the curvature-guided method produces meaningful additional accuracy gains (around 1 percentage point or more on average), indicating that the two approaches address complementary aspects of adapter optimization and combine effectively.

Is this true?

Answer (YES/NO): NO